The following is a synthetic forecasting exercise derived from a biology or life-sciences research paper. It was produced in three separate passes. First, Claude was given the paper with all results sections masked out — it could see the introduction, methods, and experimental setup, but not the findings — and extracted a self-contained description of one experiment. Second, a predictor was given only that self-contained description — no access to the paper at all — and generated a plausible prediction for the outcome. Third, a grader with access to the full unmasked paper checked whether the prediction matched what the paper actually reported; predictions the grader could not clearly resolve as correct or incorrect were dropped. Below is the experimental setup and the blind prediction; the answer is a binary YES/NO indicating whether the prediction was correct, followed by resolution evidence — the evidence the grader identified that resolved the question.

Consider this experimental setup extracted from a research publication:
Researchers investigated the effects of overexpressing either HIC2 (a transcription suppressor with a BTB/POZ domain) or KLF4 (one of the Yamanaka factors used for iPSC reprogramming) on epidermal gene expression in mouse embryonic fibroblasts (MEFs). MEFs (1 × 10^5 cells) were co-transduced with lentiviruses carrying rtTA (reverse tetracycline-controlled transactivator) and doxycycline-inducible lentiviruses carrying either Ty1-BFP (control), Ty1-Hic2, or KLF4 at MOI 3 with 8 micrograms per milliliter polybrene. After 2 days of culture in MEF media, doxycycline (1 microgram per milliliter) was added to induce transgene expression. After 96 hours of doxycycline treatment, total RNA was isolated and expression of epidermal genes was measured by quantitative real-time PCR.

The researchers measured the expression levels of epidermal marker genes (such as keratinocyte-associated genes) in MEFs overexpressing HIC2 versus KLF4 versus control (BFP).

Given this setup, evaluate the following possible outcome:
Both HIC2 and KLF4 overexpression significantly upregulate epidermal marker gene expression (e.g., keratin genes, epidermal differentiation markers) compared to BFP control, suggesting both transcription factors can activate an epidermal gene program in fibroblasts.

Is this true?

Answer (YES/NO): NO